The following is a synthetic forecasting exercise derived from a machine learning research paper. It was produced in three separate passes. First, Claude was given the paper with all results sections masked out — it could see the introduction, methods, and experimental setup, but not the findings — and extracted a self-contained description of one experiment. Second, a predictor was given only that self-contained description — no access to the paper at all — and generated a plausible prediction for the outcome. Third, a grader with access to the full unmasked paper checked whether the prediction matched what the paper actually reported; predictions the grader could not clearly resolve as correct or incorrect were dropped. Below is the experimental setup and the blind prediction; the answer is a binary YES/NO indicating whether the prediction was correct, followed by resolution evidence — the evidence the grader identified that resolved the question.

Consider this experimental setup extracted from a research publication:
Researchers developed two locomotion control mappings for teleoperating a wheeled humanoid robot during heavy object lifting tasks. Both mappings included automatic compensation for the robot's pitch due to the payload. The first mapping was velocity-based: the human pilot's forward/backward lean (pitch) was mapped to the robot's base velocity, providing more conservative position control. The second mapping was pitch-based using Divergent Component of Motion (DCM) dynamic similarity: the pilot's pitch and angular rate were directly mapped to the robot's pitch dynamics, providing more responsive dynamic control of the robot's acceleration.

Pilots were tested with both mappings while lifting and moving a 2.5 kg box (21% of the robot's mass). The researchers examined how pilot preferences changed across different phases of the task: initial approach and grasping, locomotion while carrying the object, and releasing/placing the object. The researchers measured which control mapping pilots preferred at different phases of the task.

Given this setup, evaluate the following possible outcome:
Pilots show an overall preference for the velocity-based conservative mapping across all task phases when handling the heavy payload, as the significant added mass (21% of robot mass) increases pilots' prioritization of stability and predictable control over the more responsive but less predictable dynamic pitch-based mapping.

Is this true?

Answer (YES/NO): NO